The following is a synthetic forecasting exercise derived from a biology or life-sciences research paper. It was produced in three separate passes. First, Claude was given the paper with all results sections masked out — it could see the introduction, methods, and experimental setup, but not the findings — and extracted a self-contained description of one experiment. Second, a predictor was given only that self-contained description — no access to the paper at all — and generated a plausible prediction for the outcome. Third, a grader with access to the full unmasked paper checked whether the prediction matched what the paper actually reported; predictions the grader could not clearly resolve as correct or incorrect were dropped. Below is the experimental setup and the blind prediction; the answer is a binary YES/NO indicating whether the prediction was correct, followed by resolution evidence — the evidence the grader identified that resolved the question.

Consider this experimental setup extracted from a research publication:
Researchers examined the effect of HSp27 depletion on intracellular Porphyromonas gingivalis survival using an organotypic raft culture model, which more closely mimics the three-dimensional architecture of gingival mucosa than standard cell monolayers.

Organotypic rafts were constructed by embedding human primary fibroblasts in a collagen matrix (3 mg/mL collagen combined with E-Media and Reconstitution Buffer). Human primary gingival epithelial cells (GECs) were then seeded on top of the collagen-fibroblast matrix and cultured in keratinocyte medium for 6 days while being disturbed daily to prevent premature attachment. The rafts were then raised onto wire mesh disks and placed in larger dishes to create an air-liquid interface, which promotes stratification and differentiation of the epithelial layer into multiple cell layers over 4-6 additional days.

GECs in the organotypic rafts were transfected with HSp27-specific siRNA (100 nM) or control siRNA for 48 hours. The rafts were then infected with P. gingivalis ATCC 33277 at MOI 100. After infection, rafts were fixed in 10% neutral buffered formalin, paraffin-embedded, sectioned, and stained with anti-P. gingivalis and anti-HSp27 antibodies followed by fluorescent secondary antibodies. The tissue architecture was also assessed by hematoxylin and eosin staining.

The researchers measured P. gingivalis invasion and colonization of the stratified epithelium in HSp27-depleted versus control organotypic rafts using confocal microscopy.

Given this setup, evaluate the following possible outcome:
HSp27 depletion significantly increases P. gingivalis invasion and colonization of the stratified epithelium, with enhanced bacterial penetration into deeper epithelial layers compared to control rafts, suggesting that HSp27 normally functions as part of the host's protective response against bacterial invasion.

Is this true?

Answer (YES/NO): NO